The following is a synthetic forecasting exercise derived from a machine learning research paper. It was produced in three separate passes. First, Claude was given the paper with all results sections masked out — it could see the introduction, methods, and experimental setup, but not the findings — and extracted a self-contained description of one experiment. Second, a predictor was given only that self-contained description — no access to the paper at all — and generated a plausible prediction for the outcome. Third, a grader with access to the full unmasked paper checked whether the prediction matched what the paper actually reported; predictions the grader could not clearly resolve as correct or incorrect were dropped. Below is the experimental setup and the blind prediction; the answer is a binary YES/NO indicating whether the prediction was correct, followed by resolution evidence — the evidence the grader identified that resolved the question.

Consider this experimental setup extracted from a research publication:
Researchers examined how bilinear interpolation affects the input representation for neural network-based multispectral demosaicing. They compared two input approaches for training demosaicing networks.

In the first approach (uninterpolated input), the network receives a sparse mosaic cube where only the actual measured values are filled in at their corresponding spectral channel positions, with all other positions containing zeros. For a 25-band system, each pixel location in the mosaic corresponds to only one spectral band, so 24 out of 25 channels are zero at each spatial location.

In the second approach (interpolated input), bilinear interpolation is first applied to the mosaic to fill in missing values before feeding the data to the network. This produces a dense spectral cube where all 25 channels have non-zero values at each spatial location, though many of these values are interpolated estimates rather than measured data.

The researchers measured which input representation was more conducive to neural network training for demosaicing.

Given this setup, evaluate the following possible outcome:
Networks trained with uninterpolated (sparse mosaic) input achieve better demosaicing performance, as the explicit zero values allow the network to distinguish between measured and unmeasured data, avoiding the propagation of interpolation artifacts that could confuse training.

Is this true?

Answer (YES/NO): NO